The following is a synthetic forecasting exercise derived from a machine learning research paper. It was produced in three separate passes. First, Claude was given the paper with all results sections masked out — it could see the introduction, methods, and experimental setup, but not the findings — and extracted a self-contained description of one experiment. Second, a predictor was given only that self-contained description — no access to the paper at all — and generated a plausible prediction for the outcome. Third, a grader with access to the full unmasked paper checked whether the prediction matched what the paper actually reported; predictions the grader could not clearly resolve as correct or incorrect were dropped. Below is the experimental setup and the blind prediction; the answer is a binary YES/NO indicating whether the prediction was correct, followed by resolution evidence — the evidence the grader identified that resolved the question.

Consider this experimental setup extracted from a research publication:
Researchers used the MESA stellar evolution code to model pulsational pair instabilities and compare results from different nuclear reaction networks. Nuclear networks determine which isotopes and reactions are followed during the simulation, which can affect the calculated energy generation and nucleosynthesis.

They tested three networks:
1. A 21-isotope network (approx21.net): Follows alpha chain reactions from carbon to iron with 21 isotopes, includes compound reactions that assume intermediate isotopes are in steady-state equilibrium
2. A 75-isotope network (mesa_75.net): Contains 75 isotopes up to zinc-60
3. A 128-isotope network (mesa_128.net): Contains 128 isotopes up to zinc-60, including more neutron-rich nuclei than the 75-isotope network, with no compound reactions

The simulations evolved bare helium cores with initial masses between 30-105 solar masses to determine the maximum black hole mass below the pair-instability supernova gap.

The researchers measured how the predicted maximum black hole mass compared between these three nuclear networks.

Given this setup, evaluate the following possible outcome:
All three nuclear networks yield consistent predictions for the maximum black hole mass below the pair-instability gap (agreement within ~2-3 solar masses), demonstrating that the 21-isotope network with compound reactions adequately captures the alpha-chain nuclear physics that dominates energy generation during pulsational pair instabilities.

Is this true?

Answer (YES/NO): YES